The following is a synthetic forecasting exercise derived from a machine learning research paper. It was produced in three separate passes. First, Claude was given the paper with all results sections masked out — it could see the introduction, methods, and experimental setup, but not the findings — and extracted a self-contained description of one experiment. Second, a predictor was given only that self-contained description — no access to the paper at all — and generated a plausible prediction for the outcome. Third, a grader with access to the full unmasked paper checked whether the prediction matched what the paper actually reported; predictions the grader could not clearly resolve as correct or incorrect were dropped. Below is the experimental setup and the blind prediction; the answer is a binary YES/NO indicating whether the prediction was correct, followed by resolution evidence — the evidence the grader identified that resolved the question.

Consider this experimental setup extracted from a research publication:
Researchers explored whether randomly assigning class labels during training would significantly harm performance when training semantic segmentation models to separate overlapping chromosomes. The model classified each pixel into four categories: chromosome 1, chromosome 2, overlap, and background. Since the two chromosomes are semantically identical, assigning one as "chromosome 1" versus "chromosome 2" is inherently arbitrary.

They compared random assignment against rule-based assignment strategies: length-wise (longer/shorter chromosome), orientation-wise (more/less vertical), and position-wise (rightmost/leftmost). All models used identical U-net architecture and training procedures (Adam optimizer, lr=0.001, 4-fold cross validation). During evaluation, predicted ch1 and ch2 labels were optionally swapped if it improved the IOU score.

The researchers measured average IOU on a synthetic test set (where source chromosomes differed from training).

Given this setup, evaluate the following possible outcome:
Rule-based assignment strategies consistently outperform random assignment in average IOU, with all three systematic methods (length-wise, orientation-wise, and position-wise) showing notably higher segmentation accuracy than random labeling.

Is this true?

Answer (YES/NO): YES